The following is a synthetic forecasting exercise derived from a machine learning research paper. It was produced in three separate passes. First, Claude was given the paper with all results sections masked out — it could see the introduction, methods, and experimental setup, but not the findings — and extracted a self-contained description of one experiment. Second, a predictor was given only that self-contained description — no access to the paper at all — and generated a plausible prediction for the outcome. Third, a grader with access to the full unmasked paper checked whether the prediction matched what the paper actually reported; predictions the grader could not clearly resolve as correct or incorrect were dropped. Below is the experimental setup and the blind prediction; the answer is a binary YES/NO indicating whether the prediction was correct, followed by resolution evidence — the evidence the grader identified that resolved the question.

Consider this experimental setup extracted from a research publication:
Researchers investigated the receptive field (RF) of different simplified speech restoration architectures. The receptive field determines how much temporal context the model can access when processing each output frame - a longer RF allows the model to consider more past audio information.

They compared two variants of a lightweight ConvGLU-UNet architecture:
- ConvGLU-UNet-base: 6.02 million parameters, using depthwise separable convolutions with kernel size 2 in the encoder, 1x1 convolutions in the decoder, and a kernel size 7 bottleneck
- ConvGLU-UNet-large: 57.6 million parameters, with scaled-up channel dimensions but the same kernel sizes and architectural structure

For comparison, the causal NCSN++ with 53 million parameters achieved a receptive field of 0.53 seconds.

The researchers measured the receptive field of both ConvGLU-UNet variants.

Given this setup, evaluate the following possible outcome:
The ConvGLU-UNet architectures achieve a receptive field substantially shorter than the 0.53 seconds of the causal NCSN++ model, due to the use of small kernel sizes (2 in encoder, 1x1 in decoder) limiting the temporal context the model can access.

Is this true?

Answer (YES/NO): NO